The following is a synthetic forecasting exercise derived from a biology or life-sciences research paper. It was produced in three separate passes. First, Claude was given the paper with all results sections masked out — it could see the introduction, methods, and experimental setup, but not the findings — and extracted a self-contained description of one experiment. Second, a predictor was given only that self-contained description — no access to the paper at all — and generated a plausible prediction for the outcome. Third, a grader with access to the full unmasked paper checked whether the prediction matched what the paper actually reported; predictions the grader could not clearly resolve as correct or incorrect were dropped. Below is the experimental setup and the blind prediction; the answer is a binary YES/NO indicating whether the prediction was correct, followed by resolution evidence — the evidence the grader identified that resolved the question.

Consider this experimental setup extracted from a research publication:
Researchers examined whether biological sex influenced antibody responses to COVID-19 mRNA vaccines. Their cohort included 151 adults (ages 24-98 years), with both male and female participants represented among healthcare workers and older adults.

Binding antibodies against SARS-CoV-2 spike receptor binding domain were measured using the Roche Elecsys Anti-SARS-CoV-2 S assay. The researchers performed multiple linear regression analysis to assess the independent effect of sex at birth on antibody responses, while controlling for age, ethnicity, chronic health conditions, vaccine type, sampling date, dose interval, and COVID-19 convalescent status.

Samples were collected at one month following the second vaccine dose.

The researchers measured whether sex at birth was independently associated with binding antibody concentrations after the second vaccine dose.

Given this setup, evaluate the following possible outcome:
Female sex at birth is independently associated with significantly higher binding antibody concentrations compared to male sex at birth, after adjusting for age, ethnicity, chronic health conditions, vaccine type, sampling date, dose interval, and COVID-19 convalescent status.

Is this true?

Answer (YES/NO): NO